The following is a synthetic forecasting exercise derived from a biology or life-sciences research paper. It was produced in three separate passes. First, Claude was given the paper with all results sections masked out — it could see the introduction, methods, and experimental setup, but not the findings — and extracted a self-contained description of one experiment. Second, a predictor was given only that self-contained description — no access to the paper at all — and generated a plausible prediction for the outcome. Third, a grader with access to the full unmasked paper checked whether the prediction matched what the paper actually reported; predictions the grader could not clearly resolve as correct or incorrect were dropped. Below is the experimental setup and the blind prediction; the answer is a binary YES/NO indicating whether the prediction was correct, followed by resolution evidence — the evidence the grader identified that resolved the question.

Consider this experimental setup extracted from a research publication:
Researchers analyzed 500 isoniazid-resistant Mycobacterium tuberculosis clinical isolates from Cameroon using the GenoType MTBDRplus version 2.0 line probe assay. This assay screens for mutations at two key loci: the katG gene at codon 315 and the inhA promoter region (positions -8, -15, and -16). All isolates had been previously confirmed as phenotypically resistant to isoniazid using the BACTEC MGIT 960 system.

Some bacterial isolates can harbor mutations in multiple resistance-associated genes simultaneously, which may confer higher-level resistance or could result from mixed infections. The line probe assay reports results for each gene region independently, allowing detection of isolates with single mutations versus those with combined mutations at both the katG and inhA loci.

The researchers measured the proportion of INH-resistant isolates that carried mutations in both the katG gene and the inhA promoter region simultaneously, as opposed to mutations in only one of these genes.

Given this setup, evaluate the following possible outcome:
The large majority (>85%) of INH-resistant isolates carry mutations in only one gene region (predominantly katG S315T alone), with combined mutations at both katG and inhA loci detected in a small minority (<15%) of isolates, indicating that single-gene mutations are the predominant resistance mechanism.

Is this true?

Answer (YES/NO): NO